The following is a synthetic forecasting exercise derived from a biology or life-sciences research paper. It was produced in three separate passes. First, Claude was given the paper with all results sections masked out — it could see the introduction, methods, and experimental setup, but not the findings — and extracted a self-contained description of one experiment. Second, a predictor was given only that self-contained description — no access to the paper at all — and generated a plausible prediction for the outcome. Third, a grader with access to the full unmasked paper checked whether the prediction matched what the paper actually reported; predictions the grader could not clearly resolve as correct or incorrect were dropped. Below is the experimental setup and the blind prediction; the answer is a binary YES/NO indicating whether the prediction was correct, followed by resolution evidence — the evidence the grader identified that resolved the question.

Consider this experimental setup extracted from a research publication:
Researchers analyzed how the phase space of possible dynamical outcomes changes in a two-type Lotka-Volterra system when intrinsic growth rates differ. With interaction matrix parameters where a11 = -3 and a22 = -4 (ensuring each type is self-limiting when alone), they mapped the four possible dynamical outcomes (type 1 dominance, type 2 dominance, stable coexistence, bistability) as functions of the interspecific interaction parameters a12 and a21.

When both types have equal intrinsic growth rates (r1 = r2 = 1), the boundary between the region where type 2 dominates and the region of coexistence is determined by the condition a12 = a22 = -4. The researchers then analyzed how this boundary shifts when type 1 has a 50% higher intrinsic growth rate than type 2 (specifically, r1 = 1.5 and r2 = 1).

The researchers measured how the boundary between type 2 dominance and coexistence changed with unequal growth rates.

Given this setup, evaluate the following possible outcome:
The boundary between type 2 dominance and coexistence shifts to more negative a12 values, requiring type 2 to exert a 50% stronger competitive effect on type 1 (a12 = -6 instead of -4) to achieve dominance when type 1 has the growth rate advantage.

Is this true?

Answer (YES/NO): YES